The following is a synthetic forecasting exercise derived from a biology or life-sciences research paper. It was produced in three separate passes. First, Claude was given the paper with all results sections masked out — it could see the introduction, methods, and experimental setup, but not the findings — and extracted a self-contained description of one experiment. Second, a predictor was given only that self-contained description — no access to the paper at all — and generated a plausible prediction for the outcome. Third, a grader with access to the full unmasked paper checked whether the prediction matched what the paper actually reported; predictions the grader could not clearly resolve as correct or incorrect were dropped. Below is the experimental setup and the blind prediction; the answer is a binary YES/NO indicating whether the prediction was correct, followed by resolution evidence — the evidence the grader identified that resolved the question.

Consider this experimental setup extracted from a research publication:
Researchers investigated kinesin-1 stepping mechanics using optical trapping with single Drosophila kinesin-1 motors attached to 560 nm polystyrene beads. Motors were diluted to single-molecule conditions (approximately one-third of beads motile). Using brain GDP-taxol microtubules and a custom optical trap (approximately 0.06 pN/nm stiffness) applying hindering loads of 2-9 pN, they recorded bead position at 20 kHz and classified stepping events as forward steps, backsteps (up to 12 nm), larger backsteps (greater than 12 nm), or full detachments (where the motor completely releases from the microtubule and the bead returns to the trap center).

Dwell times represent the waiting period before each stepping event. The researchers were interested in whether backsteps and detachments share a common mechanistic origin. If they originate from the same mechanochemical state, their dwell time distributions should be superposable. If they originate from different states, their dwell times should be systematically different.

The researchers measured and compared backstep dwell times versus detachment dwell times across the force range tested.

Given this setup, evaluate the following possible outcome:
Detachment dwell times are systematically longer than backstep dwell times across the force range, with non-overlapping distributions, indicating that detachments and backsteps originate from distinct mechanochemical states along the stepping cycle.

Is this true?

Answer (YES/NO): NO